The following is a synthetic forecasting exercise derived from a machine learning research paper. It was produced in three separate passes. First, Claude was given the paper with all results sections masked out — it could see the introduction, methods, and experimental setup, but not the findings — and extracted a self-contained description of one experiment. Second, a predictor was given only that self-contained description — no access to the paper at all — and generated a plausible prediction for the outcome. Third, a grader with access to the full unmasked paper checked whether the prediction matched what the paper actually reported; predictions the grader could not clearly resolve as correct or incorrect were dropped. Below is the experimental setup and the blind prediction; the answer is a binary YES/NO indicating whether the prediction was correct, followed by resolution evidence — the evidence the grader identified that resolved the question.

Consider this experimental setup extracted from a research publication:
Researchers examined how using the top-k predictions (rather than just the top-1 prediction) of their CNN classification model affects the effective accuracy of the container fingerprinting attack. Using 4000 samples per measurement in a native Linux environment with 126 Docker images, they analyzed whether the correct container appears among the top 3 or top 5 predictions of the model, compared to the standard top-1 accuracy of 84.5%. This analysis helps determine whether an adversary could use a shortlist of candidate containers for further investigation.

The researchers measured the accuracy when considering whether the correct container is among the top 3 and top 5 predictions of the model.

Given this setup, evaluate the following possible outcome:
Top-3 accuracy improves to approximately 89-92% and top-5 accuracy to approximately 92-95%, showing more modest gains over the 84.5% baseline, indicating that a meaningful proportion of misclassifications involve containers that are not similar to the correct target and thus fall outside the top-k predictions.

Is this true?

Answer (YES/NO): NO